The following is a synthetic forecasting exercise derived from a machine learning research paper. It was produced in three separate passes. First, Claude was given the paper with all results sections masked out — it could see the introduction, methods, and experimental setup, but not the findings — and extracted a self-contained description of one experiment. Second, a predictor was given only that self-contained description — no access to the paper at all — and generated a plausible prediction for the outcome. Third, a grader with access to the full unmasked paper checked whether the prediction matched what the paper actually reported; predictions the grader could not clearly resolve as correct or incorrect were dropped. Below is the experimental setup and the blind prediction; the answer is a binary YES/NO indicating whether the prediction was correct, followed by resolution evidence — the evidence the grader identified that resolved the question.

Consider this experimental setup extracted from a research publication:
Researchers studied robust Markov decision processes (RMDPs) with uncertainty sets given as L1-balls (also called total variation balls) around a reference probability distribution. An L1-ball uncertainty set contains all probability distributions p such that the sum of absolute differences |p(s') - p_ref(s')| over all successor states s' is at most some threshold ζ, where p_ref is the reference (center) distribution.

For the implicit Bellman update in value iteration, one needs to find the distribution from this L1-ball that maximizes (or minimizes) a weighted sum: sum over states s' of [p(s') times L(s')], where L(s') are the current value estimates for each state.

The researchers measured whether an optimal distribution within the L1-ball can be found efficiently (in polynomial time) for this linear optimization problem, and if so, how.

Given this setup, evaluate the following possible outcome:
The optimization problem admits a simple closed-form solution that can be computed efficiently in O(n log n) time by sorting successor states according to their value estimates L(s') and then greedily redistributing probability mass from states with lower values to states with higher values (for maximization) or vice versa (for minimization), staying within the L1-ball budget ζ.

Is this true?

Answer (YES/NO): YES